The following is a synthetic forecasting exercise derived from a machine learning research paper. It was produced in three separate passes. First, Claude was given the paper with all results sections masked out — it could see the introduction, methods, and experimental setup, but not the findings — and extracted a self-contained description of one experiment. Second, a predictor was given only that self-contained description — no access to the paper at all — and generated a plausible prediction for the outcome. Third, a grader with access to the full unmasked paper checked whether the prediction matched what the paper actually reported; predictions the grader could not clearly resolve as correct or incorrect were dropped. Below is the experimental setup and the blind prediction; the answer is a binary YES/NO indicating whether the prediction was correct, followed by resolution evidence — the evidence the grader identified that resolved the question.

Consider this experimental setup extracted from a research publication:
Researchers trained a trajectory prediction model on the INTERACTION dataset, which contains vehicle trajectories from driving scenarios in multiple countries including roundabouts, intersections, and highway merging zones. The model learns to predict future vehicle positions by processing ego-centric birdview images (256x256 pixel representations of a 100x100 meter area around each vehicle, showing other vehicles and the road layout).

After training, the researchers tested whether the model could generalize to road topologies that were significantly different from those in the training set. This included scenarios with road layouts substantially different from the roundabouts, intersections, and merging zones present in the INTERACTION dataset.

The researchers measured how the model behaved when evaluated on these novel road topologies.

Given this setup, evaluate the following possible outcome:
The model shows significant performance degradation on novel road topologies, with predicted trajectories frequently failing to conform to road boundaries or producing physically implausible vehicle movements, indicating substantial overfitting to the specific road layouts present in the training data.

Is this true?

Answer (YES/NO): NO